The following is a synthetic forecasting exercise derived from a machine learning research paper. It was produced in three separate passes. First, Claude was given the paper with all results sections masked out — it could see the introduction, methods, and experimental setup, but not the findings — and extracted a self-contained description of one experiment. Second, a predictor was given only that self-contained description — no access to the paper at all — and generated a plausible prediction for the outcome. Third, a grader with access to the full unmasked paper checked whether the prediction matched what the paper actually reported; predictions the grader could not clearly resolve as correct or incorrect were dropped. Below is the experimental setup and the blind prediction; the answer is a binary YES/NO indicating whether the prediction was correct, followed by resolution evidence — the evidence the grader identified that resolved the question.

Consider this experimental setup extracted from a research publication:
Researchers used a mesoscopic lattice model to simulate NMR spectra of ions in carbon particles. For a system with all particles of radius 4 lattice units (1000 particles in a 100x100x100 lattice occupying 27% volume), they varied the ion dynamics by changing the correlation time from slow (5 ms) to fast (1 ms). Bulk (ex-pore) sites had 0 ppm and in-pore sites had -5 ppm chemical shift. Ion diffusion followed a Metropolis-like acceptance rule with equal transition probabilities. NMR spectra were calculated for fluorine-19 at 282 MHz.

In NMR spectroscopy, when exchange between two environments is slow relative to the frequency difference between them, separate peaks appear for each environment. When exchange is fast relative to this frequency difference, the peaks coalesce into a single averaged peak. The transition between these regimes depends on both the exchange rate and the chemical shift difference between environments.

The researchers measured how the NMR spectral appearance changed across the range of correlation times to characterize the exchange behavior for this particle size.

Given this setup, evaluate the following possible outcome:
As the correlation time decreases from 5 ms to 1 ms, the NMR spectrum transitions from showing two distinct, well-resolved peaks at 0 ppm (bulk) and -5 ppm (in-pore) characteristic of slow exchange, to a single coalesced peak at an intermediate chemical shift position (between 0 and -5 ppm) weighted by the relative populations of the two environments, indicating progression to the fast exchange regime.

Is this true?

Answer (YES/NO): NO